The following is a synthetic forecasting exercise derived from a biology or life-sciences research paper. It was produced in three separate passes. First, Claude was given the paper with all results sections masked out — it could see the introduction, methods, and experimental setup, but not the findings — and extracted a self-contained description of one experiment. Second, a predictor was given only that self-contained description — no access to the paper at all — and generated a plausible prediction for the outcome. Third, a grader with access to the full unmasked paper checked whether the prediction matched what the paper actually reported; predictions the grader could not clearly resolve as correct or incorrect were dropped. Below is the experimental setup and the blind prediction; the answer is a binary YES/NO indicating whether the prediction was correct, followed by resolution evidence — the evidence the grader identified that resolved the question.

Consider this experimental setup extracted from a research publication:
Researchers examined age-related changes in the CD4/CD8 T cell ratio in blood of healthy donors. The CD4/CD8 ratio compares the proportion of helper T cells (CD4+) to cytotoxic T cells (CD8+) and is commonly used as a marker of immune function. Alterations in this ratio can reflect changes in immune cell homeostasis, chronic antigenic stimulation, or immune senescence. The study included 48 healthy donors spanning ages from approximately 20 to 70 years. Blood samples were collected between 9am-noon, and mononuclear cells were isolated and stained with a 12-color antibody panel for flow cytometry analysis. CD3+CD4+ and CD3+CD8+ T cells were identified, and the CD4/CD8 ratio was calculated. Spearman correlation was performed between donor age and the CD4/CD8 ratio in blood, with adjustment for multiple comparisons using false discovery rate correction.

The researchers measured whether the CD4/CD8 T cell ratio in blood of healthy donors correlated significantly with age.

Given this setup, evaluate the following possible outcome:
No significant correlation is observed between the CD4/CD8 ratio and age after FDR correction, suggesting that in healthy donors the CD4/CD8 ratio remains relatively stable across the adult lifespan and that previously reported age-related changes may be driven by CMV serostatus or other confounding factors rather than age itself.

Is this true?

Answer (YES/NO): YES